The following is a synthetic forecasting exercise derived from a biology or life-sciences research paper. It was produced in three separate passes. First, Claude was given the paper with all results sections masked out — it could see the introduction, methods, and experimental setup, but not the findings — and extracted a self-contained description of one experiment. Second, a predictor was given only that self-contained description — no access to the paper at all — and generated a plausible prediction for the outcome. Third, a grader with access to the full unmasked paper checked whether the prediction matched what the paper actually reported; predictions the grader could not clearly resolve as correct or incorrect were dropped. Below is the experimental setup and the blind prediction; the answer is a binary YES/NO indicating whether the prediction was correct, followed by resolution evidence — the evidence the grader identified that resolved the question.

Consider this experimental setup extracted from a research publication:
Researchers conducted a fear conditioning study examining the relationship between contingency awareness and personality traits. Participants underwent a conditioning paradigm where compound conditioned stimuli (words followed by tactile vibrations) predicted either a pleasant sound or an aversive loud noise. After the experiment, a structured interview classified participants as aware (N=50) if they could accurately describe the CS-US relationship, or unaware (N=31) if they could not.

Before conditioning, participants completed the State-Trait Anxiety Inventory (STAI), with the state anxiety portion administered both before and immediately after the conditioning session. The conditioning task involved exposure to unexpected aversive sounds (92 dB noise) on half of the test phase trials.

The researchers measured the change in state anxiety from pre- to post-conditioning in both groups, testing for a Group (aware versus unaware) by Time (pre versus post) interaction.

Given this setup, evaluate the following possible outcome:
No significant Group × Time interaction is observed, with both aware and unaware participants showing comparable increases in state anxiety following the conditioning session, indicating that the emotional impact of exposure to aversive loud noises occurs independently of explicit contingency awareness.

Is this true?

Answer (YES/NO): YES